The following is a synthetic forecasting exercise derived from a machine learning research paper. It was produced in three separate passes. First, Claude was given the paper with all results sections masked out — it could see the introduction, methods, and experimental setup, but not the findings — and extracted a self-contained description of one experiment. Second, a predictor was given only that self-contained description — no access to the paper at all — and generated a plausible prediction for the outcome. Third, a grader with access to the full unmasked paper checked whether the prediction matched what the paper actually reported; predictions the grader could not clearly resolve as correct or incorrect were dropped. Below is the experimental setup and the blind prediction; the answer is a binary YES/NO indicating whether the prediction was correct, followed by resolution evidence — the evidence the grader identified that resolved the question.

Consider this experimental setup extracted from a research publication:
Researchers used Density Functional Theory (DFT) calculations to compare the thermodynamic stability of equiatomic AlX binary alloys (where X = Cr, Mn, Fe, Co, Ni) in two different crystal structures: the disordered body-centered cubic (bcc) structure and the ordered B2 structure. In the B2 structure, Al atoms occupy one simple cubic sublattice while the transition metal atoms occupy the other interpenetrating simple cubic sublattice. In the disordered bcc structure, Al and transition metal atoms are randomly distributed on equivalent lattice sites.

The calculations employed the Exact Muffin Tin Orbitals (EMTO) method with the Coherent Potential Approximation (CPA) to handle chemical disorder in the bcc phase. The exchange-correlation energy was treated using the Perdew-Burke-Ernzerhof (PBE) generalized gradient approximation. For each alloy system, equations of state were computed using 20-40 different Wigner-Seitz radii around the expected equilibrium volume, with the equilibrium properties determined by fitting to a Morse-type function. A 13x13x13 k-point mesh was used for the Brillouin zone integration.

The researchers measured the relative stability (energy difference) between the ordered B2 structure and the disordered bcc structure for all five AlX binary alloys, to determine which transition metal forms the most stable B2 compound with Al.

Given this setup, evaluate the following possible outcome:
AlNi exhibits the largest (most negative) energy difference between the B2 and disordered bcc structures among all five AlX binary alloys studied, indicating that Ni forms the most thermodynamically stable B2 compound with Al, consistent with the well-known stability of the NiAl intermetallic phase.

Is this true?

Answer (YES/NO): NO